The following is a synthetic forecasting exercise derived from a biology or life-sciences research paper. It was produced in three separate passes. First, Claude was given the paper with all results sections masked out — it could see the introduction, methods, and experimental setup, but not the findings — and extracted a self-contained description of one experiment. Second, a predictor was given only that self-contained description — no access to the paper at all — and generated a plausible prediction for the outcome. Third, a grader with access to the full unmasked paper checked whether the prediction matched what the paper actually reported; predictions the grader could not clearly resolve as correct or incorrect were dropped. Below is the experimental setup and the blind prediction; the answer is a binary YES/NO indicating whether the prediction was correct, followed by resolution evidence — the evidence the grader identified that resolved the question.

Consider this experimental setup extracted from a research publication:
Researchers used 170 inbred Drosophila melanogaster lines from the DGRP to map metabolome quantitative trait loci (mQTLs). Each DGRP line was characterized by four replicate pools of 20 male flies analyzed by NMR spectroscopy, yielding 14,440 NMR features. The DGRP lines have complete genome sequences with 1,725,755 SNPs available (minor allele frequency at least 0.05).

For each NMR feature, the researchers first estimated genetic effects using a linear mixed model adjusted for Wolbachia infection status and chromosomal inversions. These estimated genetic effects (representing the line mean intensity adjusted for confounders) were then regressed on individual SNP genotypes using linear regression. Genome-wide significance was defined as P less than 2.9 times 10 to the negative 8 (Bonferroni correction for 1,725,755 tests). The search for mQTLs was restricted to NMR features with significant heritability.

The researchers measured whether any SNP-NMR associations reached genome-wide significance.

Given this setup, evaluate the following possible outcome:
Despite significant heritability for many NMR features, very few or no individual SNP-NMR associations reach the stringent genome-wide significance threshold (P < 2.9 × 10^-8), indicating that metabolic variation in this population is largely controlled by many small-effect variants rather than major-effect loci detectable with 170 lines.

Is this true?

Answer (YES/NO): NO